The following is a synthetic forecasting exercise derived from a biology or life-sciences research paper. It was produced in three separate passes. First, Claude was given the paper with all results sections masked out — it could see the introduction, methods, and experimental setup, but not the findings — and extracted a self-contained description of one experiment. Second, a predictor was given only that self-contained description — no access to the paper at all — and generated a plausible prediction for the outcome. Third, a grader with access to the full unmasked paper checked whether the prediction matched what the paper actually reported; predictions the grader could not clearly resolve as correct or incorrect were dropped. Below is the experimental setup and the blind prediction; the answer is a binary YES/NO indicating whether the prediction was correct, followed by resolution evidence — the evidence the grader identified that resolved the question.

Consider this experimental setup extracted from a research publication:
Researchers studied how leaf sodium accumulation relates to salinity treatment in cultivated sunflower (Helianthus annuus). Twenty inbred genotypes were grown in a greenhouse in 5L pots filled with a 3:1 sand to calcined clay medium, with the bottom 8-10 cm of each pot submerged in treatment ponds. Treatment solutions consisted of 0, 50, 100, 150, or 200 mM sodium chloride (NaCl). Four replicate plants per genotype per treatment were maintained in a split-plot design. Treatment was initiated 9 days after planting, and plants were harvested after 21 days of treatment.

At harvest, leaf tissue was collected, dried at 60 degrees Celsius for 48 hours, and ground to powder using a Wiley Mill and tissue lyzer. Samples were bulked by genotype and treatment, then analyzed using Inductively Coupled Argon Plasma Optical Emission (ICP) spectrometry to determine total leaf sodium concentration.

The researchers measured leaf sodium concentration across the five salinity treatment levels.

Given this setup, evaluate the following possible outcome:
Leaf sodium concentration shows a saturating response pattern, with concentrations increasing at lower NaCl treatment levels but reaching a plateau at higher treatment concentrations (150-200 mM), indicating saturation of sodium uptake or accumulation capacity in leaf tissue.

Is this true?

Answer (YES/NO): NO